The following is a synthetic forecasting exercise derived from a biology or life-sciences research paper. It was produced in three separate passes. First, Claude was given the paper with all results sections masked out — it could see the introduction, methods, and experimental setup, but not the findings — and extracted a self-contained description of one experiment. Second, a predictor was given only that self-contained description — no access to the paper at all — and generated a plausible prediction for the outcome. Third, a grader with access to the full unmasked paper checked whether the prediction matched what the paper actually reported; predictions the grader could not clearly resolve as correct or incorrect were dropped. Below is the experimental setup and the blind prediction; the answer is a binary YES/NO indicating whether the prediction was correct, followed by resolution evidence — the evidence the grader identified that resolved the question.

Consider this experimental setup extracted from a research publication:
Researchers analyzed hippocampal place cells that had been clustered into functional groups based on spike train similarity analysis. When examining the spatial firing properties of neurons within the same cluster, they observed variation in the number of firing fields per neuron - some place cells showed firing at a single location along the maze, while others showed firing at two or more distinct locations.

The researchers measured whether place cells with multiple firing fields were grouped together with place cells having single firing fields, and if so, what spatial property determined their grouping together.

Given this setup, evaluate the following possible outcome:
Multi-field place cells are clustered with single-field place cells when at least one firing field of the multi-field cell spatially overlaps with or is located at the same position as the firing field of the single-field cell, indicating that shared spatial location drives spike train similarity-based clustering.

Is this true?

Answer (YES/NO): YES